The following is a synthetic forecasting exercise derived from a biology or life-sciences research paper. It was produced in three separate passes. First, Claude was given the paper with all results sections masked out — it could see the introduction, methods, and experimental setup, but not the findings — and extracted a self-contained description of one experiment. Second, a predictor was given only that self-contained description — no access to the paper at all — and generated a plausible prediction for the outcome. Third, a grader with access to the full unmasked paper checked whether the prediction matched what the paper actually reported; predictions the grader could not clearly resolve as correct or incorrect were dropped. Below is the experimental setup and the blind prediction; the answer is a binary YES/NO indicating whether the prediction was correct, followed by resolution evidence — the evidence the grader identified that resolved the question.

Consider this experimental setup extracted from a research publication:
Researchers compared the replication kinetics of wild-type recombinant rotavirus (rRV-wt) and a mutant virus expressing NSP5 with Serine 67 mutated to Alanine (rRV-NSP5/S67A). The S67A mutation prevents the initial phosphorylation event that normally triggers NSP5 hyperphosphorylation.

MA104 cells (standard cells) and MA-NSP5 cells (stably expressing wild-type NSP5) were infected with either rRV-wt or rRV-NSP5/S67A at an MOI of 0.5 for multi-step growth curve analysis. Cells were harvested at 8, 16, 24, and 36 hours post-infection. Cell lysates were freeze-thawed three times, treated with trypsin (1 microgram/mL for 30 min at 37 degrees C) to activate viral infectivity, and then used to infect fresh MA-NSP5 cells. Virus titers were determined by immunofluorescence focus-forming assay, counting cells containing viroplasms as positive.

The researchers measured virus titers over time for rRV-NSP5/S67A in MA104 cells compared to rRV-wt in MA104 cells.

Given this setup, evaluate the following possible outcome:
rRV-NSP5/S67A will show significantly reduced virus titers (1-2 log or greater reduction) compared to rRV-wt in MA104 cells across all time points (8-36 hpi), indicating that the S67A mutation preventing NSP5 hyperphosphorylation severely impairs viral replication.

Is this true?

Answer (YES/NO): YES